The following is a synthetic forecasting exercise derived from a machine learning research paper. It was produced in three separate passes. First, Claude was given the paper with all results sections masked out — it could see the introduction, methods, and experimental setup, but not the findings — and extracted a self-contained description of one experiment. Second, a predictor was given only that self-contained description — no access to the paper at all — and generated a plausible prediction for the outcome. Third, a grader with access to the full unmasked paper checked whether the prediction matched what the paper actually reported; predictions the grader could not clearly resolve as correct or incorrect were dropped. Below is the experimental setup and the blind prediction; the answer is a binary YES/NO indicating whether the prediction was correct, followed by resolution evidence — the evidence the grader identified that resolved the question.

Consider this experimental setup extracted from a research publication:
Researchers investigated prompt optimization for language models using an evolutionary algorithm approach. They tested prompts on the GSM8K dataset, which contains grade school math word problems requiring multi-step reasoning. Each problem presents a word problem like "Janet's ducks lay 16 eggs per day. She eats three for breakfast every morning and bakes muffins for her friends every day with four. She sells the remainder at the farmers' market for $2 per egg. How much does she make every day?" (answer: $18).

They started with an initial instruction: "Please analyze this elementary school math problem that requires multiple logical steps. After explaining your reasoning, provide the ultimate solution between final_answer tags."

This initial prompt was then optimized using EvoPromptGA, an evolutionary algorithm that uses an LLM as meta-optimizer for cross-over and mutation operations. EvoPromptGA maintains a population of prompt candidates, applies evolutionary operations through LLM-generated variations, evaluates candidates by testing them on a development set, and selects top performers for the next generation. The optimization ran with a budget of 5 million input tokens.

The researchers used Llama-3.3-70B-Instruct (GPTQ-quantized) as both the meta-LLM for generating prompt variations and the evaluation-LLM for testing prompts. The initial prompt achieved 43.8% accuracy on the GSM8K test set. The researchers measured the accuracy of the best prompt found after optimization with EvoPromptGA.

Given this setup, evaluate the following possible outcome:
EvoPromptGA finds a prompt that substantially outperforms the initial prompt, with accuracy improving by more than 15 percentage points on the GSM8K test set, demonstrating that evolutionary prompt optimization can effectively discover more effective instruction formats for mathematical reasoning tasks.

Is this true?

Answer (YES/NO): NO